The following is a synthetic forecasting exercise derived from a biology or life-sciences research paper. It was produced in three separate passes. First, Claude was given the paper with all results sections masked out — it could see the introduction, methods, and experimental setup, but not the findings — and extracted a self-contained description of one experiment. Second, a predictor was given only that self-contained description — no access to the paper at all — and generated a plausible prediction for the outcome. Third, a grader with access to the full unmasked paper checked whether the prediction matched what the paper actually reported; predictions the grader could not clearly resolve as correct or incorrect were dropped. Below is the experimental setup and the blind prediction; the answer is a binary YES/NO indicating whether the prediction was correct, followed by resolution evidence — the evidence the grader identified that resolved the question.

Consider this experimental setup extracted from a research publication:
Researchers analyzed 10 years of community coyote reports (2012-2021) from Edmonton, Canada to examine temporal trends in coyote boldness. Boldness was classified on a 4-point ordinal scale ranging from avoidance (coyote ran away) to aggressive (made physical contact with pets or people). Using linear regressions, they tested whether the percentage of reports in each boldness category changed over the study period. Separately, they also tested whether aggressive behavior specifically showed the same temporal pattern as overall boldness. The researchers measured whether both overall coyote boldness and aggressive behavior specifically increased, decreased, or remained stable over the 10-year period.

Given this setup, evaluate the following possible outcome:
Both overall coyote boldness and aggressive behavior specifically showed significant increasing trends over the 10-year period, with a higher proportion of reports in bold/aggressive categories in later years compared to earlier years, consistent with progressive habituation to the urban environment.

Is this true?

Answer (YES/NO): NO